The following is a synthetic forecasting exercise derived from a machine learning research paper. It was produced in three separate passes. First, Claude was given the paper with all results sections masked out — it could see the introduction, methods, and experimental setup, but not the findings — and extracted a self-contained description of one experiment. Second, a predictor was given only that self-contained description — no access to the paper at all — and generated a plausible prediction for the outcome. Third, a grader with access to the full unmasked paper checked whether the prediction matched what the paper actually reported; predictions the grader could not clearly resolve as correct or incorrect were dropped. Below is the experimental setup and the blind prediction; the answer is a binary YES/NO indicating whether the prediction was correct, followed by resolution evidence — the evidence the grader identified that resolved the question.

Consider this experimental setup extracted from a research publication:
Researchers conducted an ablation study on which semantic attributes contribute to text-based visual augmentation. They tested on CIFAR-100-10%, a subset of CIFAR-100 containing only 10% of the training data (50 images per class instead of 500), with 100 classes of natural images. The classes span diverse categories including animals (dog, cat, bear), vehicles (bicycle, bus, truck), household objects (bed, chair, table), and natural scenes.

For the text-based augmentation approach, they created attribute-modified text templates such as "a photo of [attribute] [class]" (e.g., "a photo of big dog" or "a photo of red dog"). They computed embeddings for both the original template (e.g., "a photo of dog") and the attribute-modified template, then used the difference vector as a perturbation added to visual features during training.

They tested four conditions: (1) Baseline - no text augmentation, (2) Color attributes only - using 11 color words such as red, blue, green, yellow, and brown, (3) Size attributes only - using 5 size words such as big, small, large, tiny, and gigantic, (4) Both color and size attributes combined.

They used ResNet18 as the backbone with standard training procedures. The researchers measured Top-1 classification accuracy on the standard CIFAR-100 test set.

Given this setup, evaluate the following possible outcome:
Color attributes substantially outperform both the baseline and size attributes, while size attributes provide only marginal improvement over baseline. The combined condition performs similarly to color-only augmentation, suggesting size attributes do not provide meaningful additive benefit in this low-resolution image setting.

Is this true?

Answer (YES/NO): NO